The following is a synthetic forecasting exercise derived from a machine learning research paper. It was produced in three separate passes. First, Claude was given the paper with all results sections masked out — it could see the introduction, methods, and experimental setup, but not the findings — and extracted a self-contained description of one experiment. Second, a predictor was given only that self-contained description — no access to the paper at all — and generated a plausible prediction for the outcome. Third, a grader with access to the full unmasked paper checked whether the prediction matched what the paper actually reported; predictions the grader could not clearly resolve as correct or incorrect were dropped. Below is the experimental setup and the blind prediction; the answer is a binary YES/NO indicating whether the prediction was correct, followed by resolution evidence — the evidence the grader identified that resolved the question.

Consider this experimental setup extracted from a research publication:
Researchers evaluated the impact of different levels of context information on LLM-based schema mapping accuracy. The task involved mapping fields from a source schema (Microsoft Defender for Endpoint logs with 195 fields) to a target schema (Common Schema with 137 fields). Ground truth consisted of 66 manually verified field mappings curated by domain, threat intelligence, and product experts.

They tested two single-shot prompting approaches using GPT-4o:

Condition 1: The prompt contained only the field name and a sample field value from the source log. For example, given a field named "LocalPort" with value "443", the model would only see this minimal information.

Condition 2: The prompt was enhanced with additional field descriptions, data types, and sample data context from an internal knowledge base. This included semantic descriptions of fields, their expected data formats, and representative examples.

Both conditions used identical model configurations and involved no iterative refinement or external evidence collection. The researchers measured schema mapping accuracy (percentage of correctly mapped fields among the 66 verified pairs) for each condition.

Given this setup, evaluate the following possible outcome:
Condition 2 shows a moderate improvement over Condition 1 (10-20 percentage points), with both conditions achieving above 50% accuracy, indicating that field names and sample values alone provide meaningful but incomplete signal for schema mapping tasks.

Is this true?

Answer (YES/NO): YES